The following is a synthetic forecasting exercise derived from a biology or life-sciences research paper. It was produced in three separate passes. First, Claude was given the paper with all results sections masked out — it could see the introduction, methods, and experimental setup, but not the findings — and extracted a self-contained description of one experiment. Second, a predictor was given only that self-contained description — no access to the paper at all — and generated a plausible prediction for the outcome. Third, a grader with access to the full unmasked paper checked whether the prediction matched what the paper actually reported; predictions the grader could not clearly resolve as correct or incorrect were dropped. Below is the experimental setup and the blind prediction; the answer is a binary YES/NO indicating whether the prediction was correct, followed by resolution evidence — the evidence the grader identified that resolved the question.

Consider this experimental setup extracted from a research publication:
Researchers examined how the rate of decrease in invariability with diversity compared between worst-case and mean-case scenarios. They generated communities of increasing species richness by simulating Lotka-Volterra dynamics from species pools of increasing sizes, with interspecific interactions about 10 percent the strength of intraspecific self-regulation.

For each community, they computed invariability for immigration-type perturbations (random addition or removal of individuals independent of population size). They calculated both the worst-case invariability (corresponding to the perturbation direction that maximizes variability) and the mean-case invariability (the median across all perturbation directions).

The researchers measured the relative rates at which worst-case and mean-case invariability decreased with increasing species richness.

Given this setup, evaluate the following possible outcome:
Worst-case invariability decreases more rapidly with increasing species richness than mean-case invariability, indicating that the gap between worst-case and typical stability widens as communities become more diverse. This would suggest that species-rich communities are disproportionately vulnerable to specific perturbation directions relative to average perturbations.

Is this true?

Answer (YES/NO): YES